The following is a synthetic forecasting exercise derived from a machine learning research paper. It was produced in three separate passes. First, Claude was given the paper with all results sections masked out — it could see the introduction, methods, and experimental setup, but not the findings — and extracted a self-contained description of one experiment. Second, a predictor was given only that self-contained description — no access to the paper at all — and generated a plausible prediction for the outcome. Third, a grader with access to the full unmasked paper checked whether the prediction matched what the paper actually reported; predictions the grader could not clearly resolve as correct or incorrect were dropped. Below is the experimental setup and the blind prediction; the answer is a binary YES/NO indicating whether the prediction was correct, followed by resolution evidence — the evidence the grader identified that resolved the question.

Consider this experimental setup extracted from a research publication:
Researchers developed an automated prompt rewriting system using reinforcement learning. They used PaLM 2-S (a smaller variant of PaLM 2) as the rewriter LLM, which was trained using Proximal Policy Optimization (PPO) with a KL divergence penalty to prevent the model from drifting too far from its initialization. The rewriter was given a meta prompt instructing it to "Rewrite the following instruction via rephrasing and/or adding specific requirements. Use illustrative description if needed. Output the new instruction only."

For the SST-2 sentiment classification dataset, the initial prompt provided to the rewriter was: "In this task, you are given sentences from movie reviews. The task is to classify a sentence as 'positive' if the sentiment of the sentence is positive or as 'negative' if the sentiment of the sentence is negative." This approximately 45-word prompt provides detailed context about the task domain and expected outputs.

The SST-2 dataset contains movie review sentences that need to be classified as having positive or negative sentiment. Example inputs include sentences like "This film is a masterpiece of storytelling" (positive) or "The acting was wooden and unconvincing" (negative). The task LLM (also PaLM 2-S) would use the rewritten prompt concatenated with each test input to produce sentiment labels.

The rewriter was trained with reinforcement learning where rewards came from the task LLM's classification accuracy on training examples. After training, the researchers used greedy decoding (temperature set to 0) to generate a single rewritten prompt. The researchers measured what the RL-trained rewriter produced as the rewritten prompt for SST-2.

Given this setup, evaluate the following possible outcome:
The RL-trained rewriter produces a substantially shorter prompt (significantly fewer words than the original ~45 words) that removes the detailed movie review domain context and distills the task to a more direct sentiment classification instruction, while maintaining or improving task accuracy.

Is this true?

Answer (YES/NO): YES